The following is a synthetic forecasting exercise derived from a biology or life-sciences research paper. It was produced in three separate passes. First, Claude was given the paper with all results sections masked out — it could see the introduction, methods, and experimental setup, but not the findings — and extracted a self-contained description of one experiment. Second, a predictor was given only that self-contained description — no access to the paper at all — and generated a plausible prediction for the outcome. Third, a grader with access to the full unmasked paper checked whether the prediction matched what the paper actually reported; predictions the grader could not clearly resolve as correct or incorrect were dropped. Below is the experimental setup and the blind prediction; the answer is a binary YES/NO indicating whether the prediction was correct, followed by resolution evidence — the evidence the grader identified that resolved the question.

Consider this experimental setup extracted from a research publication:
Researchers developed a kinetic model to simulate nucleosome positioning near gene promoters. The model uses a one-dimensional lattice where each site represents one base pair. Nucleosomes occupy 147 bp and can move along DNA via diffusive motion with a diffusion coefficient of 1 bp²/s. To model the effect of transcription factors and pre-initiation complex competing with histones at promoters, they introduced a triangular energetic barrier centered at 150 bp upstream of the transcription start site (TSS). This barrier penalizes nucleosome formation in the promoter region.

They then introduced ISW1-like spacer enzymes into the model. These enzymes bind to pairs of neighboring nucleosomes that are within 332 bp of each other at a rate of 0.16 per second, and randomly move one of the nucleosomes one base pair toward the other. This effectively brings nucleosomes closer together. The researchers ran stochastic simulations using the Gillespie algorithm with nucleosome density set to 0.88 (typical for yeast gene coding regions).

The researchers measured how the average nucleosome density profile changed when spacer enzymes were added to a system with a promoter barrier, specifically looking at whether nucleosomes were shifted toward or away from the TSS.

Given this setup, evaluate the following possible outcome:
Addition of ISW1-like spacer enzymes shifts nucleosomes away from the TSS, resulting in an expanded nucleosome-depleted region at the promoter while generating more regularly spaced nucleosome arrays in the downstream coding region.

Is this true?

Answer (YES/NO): NO